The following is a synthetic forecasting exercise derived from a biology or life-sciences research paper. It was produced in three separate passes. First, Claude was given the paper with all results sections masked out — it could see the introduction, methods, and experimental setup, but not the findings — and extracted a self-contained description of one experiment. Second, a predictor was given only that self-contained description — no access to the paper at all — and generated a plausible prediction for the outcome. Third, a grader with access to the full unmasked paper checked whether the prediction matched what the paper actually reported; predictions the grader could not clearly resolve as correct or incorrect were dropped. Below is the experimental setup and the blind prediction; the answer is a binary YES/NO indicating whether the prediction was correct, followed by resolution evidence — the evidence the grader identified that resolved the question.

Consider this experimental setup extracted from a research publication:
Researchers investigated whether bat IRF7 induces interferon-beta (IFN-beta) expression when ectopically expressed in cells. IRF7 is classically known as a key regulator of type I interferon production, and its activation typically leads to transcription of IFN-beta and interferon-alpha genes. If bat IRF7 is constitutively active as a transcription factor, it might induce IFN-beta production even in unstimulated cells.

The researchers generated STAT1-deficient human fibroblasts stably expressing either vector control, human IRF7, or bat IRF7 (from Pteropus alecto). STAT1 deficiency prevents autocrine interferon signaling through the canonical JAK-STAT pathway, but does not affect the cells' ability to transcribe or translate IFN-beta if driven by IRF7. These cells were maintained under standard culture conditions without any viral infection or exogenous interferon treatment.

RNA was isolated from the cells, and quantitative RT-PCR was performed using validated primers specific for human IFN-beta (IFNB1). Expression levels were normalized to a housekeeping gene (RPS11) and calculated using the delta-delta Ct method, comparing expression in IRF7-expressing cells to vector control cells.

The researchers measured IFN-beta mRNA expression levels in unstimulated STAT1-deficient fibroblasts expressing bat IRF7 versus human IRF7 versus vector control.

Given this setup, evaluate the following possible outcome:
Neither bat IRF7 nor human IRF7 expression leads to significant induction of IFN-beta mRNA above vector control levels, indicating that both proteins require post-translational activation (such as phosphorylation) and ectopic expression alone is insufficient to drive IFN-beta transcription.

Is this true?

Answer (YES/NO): NO